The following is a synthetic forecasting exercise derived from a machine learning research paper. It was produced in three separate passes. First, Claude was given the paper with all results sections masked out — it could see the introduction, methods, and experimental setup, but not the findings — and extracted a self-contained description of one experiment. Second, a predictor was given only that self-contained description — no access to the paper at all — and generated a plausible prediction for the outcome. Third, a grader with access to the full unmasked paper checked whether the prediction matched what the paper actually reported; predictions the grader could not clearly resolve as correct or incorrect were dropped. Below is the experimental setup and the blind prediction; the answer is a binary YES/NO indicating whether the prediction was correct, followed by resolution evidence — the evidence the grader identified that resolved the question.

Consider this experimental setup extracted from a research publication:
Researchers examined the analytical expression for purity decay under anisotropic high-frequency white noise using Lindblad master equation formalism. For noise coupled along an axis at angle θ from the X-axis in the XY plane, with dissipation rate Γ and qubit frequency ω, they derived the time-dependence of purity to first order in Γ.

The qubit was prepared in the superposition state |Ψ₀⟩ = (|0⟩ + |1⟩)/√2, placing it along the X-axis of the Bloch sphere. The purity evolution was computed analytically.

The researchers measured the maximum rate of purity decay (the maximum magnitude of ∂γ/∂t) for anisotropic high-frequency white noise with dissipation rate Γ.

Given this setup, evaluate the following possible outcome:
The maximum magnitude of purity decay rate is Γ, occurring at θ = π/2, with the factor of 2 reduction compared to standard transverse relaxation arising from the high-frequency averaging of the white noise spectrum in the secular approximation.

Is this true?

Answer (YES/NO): NO